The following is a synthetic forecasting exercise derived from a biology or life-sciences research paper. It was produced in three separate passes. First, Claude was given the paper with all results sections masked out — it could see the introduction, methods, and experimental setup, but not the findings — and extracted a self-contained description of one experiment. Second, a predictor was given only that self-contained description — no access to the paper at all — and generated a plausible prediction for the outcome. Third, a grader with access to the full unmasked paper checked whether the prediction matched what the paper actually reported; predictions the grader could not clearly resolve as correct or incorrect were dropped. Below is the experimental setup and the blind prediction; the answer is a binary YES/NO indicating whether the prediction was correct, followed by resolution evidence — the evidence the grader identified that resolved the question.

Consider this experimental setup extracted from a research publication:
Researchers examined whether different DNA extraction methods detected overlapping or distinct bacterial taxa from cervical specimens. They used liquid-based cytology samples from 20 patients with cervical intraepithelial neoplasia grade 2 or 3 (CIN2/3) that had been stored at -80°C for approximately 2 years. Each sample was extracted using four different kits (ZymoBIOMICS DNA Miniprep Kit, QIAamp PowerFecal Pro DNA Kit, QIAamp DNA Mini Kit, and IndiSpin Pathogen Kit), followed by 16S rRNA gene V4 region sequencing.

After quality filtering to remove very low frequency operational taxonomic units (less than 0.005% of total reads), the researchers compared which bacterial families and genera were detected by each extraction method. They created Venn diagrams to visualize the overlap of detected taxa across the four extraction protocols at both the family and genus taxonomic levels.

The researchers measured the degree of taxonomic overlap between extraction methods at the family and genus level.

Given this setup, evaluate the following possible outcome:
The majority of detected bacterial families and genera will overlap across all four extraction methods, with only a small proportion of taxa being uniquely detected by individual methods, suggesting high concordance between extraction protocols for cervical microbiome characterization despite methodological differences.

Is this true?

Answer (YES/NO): YES